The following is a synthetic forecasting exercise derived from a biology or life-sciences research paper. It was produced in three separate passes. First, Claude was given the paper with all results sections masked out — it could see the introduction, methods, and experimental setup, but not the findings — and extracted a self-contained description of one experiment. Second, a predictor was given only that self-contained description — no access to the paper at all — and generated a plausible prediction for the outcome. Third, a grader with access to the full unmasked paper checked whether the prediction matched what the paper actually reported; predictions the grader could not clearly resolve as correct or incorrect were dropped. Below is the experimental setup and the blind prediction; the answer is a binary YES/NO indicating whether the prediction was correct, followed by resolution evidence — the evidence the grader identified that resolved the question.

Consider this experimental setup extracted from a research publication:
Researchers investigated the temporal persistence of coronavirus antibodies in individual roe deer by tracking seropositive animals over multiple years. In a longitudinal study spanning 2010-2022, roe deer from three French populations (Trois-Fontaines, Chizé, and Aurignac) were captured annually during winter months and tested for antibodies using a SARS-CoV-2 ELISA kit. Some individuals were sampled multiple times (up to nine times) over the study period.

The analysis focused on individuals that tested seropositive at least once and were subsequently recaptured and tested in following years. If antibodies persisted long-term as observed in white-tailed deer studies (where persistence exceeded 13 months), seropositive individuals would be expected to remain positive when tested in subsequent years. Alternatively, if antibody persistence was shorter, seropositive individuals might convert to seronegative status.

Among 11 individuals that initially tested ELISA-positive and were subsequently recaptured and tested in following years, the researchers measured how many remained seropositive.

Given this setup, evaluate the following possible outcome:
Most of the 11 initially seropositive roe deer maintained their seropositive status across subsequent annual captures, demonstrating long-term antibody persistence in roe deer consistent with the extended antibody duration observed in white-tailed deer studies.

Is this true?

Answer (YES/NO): NO